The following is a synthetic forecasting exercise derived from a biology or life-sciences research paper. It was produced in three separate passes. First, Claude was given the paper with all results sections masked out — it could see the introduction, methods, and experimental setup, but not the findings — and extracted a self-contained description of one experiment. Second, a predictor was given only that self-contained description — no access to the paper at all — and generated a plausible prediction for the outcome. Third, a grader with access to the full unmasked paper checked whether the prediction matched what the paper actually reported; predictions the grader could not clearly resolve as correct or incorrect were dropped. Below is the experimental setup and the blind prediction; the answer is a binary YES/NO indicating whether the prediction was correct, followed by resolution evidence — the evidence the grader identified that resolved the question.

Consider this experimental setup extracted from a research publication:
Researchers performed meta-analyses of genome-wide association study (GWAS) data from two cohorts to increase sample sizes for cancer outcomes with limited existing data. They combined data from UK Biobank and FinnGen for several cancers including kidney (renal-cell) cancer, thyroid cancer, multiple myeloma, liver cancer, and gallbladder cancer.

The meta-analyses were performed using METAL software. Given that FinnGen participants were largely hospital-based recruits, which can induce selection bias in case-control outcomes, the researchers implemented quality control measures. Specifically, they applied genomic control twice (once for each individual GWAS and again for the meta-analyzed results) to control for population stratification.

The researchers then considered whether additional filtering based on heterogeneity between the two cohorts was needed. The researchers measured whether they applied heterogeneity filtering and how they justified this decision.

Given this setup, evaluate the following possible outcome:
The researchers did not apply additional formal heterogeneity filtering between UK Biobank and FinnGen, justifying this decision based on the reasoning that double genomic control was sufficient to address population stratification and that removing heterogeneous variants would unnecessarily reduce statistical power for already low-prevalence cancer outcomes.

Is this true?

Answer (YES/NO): NO